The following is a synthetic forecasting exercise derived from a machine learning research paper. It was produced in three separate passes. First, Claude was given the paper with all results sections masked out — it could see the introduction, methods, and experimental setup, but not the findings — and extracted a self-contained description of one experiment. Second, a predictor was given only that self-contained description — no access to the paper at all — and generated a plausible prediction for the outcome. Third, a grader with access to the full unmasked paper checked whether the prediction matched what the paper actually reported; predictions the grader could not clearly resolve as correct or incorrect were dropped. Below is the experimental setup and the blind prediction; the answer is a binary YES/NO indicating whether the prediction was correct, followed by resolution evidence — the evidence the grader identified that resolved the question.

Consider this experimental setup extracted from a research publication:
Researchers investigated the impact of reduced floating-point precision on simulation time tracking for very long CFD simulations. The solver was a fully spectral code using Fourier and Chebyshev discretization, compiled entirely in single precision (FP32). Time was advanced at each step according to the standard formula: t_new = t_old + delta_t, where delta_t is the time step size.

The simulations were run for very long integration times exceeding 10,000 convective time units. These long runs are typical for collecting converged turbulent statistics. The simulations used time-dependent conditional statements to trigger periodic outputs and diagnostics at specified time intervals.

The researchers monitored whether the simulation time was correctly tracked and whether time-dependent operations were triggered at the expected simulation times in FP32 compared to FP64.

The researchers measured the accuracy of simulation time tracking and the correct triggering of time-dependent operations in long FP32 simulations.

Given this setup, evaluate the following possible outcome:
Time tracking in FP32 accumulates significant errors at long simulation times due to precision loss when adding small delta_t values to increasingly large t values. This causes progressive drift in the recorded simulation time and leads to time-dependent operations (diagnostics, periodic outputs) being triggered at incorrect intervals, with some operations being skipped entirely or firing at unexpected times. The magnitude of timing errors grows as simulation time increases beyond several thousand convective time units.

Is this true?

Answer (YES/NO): YES